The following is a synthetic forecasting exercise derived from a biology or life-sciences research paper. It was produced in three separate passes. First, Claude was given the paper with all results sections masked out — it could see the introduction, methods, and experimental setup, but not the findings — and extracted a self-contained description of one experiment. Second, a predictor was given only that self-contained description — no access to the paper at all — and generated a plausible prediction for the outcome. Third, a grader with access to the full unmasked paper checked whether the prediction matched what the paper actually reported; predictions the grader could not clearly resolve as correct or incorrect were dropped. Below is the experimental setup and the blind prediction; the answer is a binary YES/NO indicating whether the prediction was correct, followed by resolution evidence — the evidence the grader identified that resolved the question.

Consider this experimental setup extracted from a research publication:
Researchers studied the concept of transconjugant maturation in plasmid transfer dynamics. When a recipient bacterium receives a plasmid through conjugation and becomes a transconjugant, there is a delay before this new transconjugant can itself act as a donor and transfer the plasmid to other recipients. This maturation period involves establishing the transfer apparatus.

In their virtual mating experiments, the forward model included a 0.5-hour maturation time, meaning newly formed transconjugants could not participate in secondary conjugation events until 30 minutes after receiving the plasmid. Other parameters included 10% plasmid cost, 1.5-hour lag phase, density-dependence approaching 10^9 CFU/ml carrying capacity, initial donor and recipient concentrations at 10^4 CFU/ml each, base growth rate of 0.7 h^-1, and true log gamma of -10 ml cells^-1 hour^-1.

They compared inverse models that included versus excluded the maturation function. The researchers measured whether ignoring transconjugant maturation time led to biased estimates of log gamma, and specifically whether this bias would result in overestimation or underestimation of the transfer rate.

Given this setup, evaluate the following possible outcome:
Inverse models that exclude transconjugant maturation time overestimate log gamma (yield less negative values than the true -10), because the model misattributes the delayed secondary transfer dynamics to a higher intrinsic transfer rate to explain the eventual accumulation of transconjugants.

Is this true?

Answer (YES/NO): NO